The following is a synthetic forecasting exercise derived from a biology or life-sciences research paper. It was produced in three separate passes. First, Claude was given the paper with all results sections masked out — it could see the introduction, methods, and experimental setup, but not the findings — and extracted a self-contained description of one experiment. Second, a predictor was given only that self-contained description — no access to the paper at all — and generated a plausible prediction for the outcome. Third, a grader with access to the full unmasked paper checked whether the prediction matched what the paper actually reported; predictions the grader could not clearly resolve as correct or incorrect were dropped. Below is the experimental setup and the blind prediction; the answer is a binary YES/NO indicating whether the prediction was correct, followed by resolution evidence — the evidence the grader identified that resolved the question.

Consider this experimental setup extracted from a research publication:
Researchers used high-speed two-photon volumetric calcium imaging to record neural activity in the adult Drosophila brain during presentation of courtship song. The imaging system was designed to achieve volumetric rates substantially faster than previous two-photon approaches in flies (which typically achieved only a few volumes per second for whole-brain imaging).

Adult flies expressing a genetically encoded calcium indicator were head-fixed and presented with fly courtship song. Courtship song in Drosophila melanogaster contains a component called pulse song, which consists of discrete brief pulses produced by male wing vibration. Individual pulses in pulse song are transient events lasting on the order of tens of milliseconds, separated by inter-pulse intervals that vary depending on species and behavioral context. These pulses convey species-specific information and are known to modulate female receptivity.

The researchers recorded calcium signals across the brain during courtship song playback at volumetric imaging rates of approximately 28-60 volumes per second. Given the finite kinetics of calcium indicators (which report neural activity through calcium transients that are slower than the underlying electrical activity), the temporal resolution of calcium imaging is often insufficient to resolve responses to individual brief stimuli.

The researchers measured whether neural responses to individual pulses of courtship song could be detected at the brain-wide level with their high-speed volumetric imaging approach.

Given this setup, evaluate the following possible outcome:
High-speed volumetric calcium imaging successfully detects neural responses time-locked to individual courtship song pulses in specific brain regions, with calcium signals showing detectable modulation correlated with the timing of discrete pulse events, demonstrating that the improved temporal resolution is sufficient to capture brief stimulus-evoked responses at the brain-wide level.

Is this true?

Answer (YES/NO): YES